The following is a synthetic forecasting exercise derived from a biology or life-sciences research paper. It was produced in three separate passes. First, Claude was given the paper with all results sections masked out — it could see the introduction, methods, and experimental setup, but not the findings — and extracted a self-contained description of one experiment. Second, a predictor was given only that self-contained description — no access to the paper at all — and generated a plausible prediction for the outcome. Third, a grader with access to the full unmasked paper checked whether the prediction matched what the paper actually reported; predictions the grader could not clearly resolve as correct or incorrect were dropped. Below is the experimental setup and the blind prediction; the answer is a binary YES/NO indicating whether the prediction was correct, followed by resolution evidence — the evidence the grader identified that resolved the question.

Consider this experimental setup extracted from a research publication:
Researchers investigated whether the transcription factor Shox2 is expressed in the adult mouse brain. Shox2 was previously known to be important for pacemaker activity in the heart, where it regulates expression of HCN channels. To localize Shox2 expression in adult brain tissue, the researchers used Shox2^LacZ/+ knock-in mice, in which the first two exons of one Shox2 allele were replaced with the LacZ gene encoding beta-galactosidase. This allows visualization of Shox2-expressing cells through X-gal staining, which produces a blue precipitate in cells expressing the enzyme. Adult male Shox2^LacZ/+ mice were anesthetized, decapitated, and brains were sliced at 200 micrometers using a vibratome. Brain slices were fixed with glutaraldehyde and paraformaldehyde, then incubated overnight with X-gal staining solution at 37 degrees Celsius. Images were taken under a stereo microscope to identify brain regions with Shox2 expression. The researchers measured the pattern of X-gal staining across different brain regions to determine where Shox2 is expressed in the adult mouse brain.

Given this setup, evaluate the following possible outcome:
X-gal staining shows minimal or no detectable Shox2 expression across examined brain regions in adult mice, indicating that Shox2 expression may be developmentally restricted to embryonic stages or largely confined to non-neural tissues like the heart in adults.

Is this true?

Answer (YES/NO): NO